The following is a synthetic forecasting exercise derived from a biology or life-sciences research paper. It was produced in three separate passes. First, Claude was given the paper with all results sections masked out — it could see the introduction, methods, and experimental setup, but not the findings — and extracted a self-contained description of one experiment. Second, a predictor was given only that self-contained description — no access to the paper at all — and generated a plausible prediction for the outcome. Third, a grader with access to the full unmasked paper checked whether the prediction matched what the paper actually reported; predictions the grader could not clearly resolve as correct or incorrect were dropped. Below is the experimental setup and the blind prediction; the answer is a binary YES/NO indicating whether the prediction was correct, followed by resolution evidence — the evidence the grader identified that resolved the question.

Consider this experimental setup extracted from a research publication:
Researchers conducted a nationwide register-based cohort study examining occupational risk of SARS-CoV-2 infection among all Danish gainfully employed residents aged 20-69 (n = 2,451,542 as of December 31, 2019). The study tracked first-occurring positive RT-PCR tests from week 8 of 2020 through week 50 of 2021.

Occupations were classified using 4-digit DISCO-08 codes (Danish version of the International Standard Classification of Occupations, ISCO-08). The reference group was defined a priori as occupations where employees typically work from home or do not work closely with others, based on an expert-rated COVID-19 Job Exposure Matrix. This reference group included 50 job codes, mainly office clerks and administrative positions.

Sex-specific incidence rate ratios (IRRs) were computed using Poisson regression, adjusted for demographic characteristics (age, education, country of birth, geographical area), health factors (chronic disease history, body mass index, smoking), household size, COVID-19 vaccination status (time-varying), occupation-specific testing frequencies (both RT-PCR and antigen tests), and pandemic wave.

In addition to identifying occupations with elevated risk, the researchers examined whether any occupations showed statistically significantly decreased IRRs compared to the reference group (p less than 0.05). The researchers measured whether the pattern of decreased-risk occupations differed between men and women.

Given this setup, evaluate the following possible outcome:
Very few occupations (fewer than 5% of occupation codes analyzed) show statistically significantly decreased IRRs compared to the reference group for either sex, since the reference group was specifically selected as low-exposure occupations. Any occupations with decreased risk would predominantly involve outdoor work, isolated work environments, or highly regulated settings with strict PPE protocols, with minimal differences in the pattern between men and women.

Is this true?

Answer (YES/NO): NO